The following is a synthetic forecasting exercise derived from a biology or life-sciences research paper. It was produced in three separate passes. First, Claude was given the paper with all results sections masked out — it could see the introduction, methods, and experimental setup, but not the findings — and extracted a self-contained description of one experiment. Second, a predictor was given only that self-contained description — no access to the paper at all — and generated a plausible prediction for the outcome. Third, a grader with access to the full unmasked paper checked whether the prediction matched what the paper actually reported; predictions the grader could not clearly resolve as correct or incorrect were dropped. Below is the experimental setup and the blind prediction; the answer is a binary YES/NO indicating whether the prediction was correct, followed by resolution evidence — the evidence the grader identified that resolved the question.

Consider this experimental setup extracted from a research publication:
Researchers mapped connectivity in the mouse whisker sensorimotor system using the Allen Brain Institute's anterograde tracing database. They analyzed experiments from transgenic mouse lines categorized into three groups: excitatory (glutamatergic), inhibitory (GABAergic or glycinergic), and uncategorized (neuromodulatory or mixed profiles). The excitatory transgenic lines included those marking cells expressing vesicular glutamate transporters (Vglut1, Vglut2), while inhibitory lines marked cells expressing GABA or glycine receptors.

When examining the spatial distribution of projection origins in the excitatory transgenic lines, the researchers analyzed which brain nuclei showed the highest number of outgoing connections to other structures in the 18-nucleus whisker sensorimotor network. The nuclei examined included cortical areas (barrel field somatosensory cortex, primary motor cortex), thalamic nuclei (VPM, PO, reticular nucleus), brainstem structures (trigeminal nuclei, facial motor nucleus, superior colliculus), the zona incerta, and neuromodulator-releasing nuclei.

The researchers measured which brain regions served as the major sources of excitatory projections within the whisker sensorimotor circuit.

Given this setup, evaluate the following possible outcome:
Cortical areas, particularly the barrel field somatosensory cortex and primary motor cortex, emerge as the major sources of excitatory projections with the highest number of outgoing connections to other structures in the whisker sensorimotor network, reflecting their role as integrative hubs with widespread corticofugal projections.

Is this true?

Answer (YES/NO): NO